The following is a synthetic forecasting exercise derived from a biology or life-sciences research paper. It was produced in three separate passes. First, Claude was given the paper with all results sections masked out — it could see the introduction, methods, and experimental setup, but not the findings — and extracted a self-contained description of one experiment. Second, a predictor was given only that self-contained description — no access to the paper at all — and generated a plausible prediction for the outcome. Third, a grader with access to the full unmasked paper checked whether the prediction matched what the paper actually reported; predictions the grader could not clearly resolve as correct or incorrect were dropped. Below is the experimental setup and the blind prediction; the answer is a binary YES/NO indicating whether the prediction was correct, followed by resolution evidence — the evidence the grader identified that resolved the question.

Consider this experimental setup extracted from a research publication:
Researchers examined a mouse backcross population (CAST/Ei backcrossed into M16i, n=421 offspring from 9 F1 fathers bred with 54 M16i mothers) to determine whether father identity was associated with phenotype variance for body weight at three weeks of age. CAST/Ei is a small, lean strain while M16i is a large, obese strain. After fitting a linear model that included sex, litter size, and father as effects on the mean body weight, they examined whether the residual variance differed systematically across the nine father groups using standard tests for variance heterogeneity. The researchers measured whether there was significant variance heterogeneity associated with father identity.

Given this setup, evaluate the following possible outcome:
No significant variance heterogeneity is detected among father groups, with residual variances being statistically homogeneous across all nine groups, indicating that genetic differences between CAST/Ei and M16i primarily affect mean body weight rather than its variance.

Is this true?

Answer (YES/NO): NO